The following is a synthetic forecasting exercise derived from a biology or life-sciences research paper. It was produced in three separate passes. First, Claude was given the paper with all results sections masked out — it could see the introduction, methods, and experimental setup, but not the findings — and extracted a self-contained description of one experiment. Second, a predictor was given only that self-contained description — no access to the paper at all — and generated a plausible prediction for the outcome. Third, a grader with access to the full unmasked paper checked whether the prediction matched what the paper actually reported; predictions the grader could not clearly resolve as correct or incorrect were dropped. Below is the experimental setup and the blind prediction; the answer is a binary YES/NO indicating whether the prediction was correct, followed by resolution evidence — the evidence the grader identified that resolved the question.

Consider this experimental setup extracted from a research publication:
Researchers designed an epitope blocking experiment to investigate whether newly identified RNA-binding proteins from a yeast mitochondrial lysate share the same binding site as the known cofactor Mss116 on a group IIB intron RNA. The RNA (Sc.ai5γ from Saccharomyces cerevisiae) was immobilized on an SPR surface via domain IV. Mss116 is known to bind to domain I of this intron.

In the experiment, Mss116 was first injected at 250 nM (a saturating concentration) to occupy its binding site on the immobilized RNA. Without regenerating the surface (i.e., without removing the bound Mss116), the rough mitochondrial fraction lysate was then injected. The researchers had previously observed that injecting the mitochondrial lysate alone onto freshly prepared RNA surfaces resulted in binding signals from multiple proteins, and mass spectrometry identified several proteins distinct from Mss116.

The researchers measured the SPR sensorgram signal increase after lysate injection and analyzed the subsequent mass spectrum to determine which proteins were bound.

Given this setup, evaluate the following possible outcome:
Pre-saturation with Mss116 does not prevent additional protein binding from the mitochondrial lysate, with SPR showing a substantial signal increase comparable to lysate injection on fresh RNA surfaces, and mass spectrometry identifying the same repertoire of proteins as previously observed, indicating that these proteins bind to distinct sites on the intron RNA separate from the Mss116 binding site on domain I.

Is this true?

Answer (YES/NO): NO